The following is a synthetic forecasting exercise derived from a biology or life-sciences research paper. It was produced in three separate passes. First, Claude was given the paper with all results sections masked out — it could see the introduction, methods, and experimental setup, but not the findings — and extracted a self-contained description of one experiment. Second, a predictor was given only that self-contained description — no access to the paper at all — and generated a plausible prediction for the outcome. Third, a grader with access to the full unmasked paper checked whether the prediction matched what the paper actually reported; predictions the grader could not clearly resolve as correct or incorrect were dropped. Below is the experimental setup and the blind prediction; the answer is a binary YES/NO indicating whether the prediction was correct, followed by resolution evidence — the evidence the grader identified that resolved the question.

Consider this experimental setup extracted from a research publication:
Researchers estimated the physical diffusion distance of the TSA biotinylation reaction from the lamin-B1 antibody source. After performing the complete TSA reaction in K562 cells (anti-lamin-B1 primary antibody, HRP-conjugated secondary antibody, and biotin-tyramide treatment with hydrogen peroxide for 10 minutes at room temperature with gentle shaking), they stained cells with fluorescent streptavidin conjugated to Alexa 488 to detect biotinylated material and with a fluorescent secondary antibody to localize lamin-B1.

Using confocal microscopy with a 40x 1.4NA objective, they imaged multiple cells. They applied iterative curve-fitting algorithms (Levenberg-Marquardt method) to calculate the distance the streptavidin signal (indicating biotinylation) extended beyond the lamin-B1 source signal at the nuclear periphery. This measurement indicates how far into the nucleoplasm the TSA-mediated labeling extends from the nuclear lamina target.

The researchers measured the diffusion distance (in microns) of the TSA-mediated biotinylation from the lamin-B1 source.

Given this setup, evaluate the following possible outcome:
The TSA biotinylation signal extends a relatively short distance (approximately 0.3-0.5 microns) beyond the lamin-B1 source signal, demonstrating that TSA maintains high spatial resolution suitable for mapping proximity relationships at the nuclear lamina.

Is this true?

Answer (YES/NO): NO